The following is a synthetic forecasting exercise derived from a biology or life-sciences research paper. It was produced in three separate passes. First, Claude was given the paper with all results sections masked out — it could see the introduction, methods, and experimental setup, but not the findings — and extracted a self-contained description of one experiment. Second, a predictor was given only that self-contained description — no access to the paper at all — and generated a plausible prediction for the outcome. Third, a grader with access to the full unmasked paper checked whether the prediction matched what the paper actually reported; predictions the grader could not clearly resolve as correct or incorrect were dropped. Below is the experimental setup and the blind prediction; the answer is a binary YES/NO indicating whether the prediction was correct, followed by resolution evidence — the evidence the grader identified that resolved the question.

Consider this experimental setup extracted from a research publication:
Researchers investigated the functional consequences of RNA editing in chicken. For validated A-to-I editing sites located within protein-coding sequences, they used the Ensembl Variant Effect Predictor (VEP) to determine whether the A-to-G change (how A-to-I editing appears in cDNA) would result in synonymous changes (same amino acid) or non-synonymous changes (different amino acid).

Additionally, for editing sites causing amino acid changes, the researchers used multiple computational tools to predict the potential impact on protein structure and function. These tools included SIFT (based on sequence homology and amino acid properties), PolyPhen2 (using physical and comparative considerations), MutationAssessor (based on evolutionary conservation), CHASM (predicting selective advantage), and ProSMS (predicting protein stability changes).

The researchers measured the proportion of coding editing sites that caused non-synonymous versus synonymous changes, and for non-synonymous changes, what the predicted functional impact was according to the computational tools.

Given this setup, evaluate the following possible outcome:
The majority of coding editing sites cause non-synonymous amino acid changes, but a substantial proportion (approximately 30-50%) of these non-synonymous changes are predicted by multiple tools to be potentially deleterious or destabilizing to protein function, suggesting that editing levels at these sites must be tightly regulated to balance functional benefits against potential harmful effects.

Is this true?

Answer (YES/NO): NO